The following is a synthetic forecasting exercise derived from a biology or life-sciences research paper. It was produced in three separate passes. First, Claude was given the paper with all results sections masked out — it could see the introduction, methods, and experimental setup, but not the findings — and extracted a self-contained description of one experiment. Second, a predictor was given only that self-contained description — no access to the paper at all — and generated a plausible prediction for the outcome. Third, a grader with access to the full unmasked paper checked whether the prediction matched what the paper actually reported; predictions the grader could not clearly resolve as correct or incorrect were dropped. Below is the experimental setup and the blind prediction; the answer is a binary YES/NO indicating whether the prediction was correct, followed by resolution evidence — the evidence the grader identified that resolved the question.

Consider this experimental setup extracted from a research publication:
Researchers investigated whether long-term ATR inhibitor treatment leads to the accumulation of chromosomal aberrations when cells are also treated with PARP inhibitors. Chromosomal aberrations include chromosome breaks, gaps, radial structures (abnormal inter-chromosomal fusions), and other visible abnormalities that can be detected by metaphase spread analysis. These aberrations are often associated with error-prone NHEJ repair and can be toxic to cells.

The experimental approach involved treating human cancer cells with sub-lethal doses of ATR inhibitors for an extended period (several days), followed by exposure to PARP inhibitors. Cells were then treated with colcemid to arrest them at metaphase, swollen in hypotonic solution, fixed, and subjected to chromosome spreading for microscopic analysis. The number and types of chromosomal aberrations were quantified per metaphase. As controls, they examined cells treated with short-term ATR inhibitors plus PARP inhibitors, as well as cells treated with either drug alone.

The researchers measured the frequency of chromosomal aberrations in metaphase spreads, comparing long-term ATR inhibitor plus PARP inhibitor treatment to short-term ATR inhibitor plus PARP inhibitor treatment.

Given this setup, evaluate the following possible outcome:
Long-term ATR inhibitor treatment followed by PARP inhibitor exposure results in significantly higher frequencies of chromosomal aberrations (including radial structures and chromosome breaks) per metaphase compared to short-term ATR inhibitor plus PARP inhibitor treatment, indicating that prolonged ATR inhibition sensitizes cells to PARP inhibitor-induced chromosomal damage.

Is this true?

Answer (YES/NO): YES